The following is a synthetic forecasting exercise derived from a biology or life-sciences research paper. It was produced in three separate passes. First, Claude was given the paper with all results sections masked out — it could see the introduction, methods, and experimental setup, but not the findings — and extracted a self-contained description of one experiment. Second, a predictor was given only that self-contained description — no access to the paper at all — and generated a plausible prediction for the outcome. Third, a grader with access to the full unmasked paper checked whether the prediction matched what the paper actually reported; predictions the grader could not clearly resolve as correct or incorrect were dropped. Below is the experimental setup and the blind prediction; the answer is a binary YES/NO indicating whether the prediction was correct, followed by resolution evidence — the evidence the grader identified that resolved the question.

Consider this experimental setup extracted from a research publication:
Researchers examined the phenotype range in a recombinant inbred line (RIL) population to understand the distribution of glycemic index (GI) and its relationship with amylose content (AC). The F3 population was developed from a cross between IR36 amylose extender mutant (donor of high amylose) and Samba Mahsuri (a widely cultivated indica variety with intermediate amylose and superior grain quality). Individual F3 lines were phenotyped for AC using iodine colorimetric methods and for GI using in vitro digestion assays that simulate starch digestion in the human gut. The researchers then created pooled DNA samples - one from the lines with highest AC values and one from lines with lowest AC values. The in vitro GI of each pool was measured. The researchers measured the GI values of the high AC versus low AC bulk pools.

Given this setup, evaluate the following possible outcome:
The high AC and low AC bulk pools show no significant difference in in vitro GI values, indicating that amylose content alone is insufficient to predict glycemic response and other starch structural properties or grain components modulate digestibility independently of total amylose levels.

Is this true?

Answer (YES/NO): NO